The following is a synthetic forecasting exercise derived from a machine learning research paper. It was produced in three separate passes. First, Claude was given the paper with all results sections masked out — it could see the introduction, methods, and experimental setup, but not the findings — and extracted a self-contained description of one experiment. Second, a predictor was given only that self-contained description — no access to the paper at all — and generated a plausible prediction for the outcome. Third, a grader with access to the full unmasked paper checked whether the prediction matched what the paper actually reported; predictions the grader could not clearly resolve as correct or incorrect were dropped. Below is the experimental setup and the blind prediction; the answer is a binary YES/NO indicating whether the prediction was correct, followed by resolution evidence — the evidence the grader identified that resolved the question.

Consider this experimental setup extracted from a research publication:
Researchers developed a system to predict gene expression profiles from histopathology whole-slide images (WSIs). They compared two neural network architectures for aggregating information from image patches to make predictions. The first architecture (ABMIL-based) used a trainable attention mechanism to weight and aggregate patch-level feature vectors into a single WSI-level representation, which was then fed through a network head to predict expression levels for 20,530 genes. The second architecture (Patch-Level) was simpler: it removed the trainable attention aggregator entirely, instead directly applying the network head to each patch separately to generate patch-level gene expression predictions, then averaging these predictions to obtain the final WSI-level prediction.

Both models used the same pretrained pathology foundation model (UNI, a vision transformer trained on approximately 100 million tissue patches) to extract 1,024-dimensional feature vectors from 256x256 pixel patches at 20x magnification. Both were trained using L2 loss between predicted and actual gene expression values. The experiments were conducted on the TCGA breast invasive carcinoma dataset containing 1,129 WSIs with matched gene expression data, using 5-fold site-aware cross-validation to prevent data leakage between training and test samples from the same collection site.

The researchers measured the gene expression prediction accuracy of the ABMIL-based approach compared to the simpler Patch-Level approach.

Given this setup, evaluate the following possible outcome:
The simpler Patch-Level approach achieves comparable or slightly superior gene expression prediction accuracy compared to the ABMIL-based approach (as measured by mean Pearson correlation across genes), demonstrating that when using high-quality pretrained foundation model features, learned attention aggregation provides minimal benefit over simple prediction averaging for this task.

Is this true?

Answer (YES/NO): NO